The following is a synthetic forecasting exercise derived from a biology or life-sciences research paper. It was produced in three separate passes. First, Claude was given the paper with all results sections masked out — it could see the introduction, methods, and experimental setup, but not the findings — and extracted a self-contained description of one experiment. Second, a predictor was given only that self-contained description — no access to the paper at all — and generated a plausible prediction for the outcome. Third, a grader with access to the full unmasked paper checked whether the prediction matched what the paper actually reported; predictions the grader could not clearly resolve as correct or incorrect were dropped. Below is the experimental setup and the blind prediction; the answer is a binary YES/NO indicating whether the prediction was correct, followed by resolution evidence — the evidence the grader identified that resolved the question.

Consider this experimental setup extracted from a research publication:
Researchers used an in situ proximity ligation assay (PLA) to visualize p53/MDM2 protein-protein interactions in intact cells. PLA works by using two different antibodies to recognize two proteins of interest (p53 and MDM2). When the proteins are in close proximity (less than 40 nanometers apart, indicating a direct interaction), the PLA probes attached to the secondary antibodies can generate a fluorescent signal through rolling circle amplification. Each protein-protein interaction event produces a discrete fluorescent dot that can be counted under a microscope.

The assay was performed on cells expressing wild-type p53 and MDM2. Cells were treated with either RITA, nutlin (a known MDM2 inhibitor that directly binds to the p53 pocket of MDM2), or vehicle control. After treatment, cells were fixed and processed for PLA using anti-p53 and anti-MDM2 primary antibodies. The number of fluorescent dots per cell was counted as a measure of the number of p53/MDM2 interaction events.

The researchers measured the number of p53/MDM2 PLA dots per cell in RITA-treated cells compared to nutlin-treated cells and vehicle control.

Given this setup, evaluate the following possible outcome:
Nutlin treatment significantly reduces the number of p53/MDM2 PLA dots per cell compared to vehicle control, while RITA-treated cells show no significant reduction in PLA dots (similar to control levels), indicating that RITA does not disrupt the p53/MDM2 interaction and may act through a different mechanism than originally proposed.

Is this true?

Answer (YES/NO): NO